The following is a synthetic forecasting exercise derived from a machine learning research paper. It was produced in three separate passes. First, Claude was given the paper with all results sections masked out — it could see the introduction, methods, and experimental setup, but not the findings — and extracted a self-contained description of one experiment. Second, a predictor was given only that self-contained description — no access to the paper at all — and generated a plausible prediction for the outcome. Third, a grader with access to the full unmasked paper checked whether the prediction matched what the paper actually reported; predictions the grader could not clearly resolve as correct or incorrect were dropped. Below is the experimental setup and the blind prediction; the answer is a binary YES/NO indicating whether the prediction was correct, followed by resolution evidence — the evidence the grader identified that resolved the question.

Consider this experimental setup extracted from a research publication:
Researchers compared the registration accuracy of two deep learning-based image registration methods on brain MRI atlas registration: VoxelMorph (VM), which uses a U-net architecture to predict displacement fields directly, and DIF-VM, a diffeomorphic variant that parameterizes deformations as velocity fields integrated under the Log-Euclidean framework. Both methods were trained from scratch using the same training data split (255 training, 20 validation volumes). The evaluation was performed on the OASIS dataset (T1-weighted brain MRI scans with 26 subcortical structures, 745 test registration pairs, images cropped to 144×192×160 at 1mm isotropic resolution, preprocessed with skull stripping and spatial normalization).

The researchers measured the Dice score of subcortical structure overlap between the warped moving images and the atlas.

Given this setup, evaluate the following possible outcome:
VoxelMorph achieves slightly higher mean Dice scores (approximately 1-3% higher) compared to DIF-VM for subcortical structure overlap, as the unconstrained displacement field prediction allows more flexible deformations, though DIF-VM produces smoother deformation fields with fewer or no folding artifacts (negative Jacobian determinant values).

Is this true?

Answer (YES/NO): NO